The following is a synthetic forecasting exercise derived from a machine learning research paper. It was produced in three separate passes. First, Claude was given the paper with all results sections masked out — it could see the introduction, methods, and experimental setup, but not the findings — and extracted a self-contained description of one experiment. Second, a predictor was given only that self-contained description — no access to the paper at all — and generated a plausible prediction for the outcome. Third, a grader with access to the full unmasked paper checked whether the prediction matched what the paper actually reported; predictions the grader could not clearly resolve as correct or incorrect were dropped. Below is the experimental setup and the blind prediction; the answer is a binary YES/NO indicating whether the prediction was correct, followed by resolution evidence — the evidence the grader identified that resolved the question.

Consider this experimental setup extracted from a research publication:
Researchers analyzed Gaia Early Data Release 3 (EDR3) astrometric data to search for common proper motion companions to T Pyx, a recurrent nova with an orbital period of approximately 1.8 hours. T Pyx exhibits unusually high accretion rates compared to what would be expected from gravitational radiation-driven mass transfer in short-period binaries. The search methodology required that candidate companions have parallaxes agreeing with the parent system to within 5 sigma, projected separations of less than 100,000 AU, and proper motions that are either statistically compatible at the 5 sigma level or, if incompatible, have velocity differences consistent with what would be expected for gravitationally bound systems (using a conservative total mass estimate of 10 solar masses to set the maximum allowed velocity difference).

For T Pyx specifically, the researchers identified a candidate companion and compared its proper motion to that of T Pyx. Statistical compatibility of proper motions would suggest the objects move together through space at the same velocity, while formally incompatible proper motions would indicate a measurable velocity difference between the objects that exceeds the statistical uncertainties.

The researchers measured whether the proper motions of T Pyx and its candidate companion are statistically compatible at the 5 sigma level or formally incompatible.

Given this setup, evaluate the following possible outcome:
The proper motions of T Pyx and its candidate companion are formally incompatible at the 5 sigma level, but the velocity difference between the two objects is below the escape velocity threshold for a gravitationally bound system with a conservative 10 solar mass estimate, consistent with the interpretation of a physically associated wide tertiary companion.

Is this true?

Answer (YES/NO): NO